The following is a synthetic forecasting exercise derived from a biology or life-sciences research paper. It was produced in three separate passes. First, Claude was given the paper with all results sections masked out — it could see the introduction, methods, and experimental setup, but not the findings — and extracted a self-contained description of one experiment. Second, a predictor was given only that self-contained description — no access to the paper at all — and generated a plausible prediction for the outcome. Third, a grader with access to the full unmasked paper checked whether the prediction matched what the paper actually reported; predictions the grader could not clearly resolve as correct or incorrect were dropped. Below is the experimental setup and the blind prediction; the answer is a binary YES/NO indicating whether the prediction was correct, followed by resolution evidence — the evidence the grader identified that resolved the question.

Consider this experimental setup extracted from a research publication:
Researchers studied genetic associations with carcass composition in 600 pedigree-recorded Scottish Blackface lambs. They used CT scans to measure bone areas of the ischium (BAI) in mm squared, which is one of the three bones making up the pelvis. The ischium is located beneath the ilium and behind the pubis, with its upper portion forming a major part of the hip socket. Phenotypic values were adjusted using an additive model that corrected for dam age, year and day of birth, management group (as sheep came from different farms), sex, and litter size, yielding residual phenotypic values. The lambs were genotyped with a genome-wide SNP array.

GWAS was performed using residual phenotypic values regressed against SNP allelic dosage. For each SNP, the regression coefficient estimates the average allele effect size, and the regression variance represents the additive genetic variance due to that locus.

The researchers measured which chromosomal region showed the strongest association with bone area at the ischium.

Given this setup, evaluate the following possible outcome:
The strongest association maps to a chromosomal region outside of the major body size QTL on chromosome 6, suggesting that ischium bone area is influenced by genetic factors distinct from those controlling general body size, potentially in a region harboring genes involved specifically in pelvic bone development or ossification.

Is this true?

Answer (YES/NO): NO